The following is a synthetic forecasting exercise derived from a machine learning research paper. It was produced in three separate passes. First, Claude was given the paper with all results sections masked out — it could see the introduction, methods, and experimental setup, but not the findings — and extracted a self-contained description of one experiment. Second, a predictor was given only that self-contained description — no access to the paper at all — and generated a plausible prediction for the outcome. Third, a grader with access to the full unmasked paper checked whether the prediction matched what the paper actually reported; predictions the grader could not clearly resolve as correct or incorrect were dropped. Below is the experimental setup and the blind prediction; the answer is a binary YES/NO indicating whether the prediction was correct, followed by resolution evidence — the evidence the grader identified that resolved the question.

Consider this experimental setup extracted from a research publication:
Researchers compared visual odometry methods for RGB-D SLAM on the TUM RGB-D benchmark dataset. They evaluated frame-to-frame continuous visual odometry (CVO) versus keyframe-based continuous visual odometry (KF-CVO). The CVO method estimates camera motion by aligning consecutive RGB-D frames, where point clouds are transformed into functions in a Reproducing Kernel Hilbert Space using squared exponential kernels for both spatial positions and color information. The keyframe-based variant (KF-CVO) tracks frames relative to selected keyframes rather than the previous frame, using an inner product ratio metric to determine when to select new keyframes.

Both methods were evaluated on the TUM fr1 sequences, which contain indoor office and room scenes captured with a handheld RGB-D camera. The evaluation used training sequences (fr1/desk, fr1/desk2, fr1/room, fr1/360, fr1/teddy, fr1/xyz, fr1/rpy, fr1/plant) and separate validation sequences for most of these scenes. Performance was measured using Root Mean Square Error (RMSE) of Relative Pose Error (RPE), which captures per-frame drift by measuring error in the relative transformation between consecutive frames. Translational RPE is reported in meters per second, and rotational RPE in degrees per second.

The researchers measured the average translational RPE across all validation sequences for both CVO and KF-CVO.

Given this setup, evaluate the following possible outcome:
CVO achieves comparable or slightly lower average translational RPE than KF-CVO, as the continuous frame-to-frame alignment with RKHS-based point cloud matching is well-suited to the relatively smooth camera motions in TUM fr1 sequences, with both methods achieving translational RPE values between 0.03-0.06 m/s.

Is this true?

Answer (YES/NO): NO